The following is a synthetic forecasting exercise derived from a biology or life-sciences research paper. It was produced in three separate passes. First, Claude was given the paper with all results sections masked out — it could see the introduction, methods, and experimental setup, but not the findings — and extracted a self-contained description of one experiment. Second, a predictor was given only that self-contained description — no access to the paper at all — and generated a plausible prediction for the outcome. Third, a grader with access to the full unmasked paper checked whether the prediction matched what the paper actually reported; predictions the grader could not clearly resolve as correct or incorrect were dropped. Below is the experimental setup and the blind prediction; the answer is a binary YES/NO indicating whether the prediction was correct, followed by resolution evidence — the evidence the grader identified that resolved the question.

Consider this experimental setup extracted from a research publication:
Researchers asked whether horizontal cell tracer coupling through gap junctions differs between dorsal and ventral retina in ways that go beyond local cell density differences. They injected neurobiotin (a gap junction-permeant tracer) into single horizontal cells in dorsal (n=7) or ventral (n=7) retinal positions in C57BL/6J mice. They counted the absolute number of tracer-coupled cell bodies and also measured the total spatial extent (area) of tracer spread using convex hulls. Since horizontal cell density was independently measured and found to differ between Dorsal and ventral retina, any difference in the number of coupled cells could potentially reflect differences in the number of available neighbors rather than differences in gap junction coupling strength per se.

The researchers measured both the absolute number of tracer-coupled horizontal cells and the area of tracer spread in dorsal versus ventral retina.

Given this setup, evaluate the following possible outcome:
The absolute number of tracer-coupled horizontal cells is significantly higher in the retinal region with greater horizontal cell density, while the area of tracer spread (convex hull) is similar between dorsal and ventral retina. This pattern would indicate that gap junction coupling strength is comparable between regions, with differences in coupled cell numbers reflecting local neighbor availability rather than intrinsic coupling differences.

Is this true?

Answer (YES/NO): NO